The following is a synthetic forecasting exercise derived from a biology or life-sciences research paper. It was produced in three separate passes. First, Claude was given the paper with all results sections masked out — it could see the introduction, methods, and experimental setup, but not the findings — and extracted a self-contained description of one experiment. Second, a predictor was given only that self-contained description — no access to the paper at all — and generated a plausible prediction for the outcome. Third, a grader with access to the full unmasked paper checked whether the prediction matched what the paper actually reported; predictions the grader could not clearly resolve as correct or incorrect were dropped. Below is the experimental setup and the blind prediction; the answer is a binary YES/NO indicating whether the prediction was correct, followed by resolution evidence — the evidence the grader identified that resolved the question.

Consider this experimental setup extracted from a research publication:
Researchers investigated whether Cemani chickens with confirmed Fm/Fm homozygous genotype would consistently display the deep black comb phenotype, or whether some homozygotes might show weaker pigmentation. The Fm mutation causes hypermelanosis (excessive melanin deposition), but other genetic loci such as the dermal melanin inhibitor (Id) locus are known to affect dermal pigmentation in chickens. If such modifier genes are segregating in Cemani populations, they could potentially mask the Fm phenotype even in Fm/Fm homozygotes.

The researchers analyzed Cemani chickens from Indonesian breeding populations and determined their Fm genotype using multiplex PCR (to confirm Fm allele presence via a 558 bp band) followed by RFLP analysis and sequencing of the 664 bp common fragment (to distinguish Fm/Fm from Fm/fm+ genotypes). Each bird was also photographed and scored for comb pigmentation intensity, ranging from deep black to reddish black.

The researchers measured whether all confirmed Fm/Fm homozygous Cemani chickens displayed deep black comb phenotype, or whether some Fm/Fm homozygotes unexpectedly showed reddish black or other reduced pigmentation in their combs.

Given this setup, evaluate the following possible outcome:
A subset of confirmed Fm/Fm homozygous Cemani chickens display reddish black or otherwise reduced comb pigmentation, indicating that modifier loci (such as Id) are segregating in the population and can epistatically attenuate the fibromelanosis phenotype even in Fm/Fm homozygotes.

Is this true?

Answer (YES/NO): YES